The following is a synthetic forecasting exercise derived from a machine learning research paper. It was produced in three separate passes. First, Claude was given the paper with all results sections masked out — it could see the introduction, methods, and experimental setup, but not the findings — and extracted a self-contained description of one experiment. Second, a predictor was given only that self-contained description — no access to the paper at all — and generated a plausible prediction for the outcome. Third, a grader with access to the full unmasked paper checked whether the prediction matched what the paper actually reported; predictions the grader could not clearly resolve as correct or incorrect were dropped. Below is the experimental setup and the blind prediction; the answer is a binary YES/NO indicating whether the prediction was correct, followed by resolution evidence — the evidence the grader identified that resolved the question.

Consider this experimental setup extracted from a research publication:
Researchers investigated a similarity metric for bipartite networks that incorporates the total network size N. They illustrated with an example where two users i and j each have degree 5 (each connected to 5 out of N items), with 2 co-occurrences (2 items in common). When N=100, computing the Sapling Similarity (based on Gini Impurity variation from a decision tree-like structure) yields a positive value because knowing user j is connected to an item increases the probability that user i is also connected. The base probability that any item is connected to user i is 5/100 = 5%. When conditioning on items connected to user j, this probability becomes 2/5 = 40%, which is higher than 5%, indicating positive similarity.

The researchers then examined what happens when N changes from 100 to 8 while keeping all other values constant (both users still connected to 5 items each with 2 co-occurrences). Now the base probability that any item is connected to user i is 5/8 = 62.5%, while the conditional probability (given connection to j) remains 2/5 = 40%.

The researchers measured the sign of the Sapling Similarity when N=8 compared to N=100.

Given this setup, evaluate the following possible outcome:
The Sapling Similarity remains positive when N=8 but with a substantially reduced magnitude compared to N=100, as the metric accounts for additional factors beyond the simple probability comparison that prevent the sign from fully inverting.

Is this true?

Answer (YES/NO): NO